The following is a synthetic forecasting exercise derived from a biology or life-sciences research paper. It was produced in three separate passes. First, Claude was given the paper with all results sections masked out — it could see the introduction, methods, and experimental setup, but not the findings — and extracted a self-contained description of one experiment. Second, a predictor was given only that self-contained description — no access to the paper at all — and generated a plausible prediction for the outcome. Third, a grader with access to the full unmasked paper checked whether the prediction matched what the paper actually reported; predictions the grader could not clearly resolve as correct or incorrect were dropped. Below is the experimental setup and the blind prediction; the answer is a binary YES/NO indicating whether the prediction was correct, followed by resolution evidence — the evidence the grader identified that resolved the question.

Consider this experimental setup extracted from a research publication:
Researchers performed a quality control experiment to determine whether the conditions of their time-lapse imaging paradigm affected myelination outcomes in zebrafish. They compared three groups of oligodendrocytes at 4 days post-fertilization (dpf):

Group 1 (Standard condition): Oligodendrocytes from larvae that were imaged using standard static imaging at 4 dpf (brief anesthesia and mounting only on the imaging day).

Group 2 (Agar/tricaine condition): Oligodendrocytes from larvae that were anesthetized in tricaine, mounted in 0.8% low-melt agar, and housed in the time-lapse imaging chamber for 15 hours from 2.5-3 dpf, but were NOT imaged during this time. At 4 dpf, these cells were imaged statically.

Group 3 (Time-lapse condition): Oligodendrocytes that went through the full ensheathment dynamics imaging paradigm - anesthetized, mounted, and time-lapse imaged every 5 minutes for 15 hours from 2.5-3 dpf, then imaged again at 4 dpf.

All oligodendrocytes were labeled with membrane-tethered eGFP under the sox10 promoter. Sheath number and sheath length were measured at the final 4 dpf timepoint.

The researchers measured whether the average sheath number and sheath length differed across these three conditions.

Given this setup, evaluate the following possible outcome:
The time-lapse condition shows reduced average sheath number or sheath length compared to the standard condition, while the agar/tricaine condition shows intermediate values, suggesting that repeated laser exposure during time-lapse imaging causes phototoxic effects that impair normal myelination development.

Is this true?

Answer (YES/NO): NO